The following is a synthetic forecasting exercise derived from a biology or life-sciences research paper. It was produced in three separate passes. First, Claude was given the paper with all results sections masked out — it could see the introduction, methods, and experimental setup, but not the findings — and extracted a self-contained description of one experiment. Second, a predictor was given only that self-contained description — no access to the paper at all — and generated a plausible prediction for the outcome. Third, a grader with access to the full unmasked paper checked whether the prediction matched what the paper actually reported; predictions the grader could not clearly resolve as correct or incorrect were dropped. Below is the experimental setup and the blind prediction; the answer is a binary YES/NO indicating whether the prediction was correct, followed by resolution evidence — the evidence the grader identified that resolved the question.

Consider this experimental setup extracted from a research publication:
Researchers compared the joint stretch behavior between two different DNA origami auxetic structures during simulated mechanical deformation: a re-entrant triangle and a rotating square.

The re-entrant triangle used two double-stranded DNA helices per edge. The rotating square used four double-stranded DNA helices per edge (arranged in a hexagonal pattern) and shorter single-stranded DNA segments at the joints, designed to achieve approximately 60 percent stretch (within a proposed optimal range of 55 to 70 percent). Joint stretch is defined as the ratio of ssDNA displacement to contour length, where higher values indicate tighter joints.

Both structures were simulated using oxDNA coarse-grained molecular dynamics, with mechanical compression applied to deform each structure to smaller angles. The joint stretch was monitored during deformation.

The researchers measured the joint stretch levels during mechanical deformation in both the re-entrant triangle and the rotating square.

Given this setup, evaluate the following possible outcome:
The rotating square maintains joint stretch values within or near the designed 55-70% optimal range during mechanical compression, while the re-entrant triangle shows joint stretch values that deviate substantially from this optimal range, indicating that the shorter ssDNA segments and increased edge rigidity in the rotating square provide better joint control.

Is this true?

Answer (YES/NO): YES